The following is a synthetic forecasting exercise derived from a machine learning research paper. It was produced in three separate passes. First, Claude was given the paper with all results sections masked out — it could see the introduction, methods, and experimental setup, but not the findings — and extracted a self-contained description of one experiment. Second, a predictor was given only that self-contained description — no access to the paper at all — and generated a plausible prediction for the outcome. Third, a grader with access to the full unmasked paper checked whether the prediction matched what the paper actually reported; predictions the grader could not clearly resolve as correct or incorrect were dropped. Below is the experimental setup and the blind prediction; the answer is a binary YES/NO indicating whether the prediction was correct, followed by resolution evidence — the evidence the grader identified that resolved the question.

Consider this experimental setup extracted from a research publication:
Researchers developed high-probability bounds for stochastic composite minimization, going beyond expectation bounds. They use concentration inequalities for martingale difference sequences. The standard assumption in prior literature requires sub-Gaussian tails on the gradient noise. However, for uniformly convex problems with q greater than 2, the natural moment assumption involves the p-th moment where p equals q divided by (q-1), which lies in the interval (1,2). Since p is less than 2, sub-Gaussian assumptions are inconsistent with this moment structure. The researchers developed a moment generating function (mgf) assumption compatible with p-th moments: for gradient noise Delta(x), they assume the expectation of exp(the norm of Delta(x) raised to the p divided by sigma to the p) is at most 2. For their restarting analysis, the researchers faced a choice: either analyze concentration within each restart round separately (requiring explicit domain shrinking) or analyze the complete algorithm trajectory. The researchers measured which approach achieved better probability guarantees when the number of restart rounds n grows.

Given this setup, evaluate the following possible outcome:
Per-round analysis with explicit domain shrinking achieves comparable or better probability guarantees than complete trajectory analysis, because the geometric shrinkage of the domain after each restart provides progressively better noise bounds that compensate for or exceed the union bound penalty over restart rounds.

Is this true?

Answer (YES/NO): NO